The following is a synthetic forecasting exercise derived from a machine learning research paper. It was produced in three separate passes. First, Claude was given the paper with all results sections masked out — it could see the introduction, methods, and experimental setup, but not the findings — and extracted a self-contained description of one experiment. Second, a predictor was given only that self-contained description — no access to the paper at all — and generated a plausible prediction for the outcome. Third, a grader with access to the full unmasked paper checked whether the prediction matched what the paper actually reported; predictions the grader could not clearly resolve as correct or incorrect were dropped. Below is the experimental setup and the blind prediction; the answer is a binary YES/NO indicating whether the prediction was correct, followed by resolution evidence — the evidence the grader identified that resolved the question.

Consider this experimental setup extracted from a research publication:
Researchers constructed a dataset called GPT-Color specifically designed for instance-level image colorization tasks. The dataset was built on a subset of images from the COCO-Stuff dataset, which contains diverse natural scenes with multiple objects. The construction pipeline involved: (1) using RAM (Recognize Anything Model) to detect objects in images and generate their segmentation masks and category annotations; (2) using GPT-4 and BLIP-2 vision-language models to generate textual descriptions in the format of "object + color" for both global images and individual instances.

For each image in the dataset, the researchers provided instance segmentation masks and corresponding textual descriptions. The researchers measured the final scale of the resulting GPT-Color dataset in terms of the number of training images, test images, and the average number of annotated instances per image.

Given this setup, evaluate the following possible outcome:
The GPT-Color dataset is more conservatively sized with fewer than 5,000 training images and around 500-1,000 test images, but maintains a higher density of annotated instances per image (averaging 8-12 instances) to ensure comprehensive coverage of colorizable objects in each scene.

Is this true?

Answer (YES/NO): NO